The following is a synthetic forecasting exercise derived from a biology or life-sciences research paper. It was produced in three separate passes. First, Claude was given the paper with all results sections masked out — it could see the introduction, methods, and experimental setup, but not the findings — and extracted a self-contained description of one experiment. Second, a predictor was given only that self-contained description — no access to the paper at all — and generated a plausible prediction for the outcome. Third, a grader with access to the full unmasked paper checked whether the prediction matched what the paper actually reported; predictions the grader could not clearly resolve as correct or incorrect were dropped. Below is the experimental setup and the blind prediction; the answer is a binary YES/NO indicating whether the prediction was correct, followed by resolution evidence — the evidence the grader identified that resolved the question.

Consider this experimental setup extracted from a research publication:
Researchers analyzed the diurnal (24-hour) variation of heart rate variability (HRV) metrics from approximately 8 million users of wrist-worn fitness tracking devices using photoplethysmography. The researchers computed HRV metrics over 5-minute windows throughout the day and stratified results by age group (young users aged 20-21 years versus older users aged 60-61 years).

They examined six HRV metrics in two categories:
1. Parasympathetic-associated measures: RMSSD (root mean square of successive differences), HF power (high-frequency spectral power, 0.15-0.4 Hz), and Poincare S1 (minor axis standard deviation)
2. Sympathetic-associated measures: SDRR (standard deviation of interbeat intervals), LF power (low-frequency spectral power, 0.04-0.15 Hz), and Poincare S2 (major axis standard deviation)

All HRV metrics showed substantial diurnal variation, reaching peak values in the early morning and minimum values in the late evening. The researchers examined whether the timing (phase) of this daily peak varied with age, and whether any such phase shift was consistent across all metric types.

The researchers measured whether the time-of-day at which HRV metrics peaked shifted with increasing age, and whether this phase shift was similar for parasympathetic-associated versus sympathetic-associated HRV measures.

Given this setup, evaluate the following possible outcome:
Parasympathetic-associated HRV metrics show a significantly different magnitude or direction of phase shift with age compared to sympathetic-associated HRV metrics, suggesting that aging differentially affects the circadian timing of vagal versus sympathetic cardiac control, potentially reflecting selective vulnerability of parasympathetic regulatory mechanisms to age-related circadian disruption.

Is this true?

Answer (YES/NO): NO